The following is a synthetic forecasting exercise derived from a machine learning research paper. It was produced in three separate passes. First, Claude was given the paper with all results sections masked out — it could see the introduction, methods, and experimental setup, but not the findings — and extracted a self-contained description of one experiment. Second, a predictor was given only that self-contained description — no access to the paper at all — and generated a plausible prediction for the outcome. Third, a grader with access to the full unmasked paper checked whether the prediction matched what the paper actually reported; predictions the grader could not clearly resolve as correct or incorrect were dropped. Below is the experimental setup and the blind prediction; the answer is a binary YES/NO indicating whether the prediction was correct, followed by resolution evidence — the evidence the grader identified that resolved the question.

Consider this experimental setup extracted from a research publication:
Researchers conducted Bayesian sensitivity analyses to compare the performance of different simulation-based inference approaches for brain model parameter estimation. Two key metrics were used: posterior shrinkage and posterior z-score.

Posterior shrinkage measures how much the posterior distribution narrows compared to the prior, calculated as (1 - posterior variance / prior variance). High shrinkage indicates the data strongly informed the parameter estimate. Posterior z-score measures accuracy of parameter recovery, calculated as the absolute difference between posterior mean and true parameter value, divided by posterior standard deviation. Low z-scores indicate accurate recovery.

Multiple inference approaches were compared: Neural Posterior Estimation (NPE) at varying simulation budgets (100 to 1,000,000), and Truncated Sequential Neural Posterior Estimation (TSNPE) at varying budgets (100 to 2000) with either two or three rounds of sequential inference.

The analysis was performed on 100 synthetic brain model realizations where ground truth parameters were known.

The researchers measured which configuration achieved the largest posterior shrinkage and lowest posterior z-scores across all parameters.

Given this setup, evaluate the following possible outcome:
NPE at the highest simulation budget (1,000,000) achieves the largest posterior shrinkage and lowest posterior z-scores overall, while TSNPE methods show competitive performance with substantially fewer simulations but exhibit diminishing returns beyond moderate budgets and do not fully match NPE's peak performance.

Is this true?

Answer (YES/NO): NO